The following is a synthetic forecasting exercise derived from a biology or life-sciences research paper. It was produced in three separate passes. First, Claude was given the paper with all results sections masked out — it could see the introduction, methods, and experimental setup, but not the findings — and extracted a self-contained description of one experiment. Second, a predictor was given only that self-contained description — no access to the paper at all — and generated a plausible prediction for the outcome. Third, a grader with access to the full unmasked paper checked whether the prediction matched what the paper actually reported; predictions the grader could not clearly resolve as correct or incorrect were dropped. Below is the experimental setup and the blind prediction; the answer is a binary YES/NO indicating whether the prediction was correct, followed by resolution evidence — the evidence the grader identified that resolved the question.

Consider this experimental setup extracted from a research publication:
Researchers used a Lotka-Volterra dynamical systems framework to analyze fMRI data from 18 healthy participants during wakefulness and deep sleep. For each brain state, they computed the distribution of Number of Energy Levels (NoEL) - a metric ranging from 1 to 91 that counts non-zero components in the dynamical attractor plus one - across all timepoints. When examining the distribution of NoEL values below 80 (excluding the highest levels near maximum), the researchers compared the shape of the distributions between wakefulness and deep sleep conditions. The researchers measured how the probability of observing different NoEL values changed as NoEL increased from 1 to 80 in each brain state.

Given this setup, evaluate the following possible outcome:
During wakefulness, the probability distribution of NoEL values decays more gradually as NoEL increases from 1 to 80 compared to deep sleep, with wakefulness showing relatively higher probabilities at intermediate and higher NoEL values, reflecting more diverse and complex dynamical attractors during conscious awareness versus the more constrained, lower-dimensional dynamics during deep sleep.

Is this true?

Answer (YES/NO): NO